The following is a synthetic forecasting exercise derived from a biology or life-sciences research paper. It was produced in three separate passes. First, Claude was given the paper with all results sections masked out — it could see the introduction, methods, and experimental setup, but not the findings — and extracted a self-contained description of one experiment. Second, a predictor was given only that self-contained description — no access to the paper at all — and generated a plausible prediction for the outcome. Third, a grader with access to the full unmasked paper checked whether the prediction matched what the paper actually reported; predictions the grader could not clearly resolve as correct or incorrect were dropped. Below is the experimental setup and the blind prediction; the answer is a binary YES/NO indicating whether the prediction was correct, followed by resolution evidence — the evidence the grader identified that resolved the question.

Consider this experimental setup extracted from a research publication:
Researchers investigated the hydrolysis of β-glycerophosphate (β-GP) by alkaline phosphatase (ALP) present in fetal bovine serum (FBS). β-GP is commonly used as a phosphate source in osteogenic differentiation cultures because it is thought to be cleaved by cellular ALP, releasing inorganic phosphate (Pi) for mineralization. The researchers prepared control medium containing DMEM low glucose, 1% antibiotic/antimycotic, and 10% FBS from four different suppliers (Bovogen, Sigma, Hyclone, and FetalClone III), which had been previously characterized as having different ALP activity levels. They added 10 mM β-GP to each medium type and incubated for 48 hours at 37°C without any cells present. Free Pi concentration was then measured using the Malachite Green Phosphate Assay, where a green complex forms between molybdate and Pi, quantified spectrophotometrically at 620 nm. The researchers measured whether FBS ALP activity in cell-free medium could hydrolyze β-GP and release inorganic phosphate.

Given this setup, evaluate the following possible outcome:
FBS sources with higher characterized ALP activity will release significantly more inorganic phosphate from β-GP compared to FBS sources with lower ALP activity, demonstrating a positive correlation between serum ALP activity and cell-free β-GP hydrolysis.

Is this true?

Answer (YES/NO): YES